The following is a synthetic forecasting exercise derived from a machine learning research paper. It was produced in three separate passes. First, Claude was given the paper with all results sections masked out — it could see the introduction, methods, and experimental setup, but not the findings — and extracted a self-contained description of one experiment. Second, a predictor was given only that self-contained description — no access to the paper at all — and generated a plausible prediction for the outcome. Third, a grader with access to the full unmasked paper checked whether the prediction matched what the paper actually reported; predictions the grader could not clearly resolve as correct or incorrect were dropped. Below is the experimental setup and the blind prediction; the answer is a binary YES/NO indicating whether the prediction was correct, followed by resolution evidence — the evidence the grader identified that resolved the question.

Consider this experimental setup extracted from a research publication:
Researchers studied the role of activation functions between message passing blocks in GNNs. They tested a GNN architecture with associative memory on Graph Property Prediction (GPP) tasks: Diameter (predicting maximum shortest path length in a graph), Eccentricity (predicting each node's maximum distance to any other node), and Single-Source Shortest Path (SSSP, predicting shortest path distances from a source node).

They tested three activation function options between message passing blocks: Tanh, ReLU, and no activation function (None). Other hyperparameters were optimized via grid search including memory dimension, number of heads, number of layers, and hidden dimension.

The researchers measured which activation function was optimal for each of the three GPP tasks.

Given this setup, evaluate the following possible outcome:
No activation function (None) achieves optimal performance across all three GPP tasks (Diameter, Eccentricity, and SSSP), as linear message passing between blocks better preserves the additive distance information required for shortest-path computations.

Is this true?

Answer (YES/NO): NO